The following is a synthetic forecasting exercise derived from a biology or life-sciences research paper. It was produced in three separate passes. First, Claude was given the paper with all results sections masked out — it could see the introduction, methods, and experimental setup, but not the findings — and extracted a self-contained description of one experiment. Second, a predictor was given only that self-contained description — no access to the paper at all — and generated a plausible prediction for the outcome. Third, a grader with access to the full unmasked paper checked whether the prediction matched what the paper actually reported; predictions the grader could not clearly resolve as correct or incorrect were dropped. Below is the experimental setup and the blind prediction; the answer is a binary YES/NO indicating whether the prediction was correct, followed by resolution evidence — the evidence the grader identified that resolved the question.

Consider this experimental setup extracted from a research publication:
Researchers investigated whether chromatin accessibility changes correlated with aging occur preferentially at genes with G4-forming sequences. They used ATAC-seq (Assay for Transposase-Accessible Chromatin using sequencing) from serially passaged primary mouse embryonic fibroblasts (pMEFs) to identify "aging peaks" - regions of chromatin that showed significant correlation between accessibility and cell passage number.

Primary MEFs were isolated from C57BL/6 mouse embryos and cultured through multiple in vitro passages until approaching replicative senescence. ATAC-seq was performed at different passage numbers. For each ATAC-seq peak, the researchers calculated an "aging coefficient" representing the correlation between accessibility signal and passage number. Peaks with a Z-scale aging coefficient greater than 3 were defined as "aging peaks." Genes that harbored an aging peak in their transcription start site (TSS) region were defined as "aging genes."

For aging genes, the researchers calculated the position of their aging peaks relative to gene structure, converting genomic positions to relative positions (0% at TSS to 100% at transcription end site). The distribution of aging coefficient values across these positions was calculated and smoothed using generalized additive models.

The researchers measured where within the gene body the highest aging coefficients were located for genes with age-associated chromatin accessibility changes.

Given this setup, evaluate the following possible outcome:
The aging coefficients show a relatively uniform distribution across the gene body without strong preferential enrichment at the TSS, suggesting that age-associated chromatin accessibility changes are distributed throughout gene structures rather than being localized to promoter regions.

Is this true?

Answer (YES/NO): NO